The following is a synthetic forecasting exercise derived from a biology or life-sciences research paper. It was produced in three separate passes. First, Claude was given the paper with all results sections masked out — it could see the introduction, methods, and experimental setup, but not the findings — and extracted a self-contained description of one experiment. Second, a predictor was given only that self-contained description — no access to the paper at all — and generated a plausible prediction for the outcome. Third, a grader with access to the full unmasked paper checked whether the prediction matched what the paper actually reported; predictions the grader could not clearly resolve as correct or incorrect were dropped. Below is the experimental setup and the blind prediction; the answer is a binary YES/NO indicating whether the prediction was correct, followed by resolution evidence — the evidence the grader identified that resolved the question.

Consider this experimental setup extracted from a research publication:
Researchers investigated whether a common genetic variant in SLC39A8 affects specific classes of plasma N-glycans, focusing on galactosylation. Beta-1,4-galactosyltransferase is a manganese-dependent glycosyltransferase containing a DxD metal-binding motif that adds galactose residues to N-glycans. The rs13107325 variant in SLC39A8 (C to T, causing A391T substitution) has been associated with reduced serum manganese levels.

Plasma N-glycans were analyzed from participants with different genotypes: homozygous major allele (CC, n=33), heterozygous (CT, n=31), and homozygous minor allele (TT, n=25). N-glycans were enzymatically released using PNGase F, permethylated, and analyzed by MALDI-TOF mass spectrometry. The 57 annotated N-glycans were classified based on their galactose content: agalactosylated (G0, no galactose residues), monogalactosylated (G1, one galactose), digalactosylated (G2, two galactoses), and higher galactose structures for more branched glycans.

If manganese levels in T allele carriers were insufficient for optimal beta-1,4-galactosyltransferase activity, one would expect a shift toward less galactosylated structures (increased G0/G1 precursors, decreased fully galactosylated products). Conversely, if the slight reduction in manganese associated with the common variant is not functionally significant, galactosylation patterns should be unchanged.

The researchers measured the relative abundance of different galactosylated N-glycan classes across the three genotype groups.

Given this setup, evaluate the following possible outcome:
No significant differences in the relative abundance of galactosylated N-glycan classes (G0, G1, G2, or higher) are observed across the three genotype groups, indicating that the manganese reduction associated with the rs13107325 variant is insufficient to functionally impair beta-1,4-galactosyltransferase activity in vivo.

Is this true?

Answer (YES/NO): YES